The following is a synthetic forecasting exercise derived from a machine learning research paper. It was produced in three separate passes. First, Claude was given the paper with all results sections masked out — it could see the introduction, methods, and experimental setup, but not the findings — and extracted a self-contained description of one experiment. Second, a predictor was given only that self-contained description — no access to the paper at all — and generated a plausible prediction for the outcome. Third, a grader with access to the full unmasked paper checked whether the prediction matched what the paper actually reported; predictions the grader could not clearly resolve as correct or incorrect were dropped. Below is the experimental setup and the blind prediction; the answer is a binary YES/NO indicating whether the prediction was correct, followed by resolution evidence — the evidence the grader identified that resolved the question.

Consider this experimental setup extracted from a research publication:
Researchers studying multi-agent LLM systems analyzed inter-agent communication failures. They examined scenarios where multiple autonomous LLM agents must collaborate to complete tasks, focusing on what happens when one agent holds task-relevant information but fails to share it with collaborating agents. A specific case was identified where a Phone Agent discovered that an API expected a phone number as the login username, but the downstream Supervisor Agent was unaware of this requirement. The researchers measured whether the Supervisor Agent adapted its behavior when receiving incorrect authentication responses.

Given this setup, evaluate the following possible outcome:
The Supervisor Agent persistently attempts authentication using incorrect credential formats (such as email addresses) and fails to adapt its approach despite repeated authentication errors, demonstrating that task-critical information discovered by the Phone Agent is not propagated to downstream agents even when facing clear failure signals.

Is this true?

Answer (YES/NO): YES